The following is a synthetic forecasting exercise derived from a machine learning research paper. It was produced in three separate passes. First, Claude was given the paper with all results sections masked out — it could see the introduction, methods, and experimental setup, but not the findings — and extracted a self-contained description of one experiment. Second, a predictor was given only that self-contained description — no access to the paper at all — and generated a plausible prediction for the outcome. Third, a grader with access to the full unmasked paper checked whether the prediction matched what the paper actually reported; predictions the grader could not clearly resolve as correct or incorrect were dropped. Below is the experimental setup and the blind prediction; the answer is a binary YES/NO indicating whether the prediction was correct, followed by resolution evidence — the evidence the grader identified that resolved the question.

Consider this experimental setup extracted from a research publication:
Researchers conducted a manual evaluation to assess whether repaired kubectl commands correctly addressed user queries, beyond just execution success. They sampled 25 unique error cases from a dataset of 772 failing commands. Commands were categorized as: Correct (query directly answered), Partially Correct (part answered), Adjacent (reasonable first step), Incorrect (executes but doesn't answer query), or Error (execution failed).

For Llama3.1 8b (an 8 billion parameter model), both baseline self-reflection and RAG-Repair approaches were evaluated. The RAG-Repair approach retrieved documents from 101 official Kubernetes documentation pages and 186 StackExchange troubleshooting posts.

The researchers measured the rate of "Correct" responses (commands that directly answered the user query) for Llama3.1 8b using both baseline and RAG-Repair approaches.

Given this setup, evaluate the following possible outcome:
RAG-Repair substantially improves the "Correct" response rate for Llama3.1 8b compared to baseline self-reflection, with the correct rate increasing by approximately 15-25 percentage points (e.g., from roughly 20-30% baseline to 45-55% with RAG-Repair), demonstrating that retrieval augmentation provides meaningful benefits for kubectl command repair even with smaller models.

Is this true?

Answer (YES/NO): NO